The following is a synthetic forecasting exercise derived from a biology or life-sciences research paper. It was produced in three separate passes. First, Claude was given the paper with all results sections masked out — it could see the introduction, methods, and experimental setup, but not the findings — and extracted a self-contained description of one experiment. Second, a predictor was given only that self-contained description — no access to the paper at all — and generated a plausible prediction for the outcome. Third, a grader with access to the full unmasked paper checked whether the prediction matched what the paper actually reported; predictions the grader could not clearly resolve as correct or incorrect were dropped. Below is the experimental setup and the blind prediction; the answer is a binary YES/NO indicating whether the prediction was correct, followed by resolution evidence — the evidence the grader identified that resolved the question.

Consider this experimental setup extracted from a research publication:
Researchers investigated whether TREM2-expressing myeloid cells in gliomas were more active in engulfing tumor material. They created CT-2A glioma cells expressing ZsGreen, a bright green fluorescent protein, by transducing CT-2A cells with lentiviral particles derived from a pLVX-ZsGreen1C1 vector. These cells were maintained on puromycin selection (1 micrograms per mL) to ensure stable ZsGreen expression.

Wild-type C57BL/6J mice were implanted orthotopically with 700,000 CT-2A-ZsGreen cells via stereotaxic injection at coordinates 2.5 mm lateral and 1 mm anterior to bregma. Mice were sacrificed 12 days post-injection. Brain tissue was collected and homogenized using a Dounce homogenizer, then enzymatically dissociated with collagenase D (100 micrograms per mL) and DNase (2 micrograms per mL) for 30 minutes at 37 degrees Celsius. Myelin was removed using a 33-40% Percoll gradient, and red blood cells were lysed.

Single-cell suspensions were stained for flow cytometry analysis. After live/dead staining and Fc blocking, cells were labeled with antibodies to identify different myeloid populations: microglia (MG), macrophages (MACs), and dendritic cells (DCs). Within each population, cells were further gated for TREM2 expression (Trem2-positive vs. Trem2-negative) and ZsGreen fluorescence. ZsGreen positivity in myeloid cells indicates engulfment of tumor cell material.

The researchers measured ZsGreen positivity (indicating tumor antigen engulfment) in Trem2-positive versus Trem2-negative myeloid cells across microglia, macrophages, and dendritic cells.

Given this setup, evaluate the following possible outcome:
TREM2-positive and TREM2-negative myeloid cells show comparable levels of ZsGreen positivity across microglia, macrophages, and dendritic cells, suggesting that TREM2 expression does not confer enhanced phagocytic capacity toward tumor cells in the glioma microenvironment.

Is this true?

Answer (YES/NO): NO